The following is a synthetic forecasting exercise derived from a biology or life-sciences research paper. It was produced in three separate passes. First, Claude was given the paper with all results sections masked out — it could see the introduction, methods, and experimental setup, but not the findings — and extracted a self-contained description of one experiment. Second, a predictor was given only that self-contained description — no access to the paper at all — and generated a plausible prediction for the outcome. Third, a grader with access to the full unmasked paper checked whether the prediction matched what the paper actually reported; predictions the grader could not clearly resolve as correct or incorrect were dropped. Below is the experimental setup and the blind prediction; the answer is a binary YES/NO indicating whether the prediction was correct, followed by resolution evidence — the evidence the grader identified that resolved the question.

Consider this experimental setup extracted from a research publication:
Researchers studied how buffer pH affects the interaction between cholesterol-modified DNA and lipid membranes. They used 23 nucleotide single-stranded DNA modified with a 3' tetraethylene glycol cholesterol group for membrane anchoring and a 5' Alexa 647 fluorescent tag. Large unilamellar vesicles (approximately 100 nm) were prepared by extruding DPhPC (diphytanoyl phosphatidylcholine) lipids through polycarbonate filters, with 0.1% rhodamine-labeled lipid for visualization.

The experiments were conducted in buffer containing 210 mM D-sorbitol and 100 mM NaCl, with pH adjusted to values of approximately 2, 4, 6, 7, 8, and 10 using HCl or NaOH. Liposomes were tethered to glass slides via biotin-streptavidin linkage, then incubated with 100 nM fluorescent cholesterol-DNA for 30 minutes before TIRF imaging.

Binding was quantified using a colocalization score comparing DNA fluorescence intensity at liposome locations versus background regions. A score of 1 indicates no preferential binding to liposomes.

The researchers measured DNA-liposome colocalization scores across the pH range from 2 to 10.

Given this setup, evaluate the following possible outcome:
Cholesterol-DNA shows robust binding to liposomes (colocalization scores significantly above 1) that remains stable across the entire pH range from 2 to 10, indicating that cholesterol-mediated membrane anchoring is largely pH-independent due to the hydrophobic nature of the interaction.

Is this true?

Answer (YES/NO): NO